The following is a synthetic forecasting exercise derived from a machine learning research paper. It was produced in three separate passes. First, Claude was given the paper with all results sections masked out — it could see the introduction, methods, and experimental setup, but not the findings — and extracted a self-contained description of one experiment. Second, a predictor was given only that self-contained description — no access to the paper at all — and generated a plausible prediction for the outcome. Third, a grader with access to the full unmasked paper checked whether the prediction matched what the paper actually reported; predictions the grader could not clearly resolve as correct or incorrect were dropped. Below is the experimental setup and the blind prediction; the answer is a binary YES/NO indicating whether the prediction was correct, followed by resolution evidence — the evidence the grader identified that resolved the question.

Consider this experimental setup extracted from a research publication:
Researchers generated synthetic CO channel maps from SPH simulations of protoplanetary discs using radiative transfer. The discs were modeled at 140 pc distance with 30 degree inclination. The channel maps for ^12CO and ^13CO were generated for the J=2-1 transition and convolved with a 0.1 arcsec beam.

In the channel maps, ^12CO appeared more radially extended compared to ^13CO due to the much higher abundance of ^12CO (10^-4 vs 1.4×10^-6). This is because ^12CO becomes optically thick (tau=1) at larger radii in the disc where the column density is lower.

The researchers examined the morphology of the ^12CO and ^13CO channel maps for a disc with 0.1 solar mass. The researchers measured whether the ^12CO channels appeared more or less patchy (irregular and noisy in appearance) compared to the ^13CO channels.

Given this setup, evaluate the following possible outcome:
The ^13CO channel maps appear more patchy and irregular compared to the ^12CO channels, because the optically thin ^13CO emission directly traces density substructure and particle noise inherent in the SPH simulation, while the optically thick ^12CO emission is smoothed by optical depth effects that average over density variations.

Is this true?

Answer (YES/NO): NO